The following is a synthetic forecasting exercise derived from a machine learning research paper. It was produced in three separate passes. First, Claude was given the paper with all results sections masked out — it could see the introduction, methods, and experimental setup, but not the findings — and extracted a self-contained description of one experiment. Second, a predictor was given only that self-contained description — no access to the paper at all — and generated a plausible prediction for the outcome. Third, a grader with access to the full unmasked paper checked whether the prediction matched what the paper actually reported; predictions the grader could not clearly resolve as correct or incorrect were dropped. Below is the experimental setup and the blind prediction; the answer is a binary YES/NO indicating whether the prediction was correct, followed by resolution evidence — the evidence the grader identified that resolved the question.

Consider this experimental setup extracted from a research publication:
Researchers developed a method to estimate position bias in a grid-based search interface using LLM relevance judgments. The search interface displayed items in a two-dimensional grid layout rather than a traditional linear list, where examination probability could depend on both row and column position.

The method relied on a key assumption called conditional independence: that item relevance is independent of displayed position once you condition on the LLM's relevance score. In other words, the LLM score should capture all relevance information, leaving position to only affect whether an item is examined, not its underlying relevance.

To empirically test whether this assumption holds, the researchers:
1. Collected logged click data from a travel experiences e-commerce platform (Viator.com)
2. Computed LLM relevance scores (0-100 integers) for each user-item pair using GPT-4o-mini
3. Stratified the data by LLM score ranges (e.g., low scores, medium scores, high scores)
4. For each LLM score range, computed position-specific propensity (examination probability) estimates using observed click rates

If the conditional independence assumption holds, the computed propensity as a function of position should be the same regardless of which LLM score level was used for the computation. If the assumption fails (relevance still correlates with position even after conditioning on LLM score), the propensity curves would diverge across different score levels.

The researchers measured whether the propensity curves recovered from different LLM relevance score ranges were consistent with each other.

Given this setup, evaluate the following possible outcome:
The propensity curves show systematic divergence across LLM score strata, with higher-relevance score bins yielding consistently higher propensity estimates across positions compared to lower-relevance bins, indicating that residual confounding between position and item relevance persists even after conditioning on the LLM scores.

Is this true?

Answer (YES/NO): NO